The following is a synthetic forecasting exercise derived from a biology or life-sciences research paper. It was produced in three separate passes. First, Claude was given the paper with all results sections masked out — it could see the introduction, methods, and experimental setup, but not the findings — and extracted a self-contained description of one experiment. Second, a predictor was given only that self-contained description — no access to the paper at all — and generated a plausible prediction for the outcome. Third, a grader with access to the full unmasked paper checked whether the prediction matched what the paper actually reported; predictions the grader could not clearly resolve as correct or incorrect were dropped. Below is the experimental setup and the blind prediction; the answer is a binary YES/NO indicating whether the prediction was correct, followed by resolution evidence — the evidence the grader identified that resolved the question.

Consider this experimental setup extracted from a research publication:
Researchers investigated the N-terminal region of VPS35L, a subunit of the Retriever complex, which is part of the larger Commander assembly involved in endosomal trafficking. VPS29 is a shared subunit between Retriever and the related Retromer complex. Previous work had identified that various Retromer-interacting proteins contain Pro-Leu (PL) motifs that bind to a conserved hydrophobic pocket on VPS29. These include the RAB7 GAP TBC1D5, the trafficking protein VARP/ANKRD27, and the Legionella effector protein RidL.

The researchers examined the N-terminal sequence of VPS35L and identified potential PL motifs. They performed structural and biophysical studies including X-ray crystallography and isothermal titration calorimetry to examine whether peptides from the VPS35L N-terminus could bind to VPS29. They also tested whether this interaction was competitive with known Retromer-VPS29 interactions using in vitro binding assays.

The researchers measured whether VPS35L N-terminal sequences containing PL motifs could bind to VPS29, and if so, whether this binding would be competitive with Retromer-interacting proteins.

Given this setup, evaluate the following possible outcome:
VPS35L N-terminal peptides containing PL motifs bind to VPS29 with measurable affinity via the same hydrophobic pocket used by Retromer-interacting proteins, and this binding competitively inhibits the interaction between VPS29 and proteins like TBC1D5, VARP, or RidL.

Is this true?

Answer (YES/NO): YES